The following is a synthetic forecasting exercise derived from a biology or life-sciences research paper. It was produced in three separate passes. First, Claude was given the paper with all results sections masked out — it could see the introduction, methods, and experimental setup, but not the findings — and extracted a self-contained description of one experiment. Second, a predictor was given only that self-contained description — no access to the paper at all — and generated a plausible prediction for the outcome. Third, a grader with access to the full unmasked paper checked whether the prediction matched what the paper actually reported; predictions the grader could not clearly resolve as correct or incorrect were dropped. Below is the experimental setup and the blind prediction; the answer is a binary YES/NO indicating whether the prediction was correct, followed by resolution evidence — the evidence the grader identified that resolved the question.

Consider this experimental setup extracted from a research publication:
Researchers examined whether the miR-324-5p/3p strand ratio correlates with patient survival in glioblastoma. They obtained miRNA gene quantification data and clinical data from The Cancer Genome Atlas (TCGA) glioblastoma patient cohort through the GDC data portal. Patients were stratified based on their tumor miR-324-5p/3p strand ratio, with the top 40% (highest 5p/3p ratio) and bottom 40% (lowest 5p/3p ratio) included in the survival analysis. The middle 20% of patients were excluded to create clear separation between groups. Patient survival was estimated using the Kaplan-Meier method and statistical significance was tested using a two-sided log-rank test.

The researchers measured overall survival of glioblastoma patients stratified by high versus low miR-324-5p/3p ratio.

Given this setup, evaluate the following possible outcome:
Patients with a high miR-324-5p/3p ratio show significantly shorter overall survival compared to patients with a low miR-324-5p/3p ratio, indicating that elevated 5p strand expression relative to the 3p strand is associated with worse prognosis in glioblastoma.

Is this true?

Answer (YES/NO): NO